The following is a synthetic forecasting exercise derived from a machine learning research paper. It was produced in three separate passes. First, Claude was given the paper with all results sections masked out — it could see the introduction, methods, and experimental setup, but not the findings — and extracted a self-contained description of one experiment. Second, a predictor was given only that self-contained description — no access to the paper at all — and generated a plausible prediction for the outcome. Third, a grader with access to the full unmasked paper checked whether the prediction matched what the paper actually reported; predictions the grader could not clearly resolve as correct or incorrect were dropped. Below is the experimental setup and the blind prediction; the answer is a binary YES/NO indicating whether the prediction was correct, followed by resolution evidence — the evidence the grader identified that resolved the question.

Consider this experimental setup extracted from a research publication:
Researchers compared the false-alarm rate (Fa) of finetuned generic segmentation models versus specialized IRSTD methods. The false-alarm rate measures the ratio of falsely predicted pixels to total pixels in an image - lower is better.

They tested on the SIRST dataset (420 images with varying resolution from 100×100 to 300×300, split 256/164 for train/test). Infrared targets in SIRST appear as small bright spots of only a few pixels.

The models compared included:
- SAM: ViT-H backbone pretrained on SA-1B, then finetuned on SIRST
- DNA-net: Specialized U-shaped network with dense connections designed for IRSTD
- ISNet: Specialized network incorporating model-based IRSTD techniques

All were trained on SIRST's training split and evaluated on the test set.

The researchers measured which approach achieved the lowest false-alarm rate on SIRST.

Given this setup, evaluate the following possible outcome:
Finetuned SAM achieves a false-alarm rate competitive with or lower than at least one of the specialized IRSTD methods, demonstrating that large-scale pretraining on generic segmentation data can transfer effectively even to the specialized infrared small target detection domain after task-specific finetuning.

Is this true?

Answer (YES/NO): NO